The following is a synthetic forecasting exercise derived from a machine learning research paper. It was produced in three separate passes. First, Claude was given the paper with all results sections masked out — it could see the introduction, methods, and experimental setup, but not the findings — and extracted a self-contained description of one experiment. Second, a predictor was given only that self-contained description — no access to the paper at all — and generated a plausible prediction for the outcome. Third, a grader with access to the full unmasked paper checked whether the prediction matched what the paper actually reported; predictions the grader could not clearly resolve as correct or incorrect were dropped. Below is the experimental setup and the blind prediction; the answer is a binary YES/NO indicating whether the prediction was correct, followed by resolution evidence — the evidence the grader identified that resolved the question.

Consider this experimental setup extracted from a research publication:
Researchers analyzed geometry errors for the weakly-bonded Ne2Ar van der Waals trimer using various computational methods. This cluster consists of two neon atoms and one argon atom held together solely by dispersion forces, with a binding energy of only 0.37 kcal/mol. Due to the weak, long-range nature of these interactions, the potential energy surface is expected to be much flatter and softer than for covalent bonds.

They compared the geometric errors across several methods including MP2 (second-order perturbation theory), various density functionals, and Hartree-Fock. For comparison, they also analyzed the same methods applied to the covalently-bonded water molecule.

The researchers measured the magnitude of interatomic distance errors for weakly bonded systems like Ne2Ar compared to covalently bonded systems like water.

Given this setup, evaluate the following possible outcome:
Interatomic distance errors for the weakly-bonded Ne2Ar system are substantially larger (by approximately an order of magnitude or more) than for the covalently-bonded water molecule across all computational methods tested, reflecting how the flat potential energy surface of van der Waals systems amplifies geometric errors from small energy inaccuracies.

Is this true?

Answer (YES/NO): YES